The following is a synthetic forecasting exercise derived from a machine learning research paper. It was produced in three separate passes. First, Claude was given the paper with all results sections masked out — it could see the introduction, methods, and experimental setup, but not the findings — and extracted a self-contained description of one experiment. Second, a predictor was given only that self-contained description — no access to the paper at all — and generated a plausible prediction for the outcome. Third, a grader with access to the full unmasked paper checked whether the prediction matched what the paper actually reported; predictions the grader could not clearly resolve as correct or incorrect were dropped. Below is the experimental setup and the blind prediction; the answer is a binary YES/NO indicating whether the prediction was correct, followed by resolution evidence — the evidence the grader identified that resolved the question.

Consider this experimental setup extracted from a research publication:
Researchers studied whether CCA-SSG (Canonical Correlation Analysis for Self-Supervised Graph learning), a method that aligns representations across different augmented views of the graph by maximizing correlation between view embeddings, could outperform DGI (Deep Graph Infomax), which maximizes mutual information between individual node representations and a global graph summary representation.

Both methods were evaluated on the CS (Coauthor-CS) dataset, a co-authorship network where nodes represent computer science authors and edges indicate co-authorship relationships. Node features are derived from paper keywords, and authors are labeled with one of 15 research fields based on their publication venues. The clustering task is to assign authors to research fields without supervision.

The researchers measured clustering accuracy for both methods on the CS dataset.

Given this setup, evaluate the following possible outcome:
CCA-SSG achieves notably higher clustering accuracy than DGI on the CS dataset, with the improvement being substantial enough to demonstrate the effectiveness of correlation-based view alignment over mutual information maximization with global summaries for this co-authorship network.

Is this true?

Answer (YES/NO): NO